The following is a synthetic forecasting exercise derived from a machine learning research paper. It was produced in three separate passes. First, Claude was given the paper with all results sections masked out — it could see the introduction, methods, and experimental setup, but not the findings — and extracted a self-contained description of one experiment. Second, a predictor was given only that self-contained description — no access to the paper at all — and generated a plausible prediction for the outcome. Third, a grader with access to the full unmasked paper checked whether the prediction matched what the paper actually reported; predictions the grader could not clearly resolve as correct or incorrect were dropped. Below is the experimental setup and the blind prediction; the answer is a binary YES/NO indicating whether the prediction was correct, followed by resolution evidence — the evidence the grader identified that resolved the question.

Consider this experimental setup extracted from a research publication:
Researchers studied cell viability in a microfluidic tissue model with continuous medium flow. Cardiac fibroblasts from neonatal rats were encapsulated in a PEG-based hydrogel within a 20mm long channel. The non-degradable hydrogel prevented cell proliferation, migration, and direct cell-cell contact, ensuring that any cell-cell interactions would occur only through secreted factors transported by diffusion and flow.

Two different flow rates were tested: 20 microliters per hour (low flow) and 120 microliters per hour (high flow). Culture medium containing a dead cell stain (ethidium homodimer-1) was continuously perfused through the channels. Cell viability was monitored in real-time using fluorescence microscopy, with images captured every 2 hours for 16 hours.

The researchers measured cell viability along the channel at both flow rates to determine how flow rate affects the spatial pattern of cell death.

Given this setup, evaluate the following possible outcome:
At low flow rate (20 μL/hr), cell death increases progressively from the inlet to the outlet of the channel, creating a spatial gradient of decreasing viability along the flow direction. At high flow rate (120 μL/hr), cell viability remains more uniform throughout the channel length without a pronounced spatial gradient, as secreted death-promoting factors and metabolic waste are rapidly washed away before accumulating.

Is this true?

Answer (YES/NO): NO